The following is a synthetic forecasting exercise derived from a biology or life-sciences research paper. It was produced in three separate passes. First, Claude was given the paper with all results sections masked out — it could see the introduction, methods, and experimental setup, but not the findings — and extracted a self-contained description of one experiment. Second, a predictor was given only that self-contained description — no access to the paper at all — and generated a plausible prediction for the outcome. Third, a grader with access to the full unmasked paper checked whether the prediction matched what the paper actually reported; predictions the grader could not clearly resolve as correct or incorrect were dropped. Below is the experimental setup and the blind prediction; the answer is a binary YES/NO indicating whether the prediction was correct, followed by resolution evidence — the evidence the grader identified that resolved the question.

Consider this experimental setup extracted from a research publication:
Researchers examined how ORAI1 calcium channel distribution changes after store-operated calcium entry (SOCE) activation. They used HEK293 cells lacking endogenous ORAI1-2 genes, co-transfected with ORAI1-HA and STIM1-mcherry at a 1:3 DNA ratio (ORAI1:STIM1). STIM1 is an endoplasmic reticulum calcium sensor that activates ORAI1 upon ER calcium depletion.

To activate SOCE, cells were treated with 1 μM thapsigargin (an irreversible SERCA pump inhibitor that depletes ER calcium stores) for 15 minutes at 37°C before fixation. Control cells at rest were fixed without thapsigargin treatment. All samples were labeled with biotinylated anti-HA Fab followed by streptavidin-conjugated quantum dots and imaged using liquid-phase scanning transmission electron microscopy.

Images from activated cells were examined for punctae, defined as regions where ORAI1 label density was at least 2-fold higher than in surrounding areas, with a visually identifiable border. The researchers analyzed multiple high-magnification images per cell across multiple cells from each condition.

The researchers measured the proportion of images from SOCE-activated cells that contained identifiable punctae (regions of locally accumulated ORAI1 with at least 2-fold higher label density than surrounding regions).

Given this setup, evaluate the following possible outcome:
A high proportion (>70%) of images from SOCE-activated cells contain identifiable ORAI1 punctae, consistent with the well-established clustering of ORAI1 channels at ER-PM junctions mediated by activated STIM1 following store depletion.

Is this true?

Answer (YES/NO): NO